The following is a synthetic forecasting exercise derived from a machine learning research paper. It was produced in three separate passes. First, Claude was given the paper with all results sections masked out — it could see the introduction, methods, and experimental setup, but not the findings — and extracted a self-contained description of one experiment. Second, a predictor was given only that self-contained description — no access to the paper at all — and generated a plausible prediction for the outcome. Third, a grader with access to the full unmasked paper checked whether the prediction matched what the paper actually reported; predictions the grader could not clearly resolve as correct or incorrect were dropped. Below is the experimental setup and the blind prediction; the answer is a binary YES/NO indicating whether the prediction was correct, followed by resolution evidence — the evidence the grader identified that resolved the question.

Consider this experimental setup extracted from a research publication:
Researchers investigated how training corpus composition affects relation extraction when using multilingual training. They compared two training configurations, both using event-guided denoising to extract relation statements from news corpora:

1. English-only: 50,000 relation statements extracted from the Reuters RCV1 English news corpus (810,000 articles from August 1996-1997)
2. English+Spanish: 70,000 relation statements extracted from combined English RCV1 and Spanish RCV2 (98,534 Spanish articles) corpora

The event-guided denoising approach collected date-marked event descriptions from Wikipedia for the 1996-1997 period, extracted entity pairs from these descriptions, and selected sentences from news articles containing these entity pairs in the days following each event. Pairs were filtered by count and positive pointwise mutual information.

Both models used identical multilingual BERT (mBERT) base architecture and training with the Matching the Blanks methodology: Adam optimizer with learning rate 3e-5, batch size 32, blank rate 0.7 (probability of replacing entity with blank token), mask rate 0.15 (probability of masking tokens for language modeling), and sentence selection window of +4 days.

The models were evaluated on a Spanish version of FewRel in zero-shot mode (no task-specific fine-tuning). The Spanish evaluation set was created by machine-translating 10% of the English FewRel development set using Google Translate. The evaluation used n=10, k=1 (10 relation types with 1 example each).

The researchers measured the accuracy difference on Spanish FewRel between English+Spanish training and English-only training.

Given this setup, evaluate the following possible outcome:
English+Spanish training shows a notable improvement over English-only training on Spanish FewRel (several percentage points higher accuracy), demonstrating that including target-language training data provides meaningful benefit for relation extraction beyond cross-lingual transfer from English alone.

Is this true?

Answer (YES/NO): NO